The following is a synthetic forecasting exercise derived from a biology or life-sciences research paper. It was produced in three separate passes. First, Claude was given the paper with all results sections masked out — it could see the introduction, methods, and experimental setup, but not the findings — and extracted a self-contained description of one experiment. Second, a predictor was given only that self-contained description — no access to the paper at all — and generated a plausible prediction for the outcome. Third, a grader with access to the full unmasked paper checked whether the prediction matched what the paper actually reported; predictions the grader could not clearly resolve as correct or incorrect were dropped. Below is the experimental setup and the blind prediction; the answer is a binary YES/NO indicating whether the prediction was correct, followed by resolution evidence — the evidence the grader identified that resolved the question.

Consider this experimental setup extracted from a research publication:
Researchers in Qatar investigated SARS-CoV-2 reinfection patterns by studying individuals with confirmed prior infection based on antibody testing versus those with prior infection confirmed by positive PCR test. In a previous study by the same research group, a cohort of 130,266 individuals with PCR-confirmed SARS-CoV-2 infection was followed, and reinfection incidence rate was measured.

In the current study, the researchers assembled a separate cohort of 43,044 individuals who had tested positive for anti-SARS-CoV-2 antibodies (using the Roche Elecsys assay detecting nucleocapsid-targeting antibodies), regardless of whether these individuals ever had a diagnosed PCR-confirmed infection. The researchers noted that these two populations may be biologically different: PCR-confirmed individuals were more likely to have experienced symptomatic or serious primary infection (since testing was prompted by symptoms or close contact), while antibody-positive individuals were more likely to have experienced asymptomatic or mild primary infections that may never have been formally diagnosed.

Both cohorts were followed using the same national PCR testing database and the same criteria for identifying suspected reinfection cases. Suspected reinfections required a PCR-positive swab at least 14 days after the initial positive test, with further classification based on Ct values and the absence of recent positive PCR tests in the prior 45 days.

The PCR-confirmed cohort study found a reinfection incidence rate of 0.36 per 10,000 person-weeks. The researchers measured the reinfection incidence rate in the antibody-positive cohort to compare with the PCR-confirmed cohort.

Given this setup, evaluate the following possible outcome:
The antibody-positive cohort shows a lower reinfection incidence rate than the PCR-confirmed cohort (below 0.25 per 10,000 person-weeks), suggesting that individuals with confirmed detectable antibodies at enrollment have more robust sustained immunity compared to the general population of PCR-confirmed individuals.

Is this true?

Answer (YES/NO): NO